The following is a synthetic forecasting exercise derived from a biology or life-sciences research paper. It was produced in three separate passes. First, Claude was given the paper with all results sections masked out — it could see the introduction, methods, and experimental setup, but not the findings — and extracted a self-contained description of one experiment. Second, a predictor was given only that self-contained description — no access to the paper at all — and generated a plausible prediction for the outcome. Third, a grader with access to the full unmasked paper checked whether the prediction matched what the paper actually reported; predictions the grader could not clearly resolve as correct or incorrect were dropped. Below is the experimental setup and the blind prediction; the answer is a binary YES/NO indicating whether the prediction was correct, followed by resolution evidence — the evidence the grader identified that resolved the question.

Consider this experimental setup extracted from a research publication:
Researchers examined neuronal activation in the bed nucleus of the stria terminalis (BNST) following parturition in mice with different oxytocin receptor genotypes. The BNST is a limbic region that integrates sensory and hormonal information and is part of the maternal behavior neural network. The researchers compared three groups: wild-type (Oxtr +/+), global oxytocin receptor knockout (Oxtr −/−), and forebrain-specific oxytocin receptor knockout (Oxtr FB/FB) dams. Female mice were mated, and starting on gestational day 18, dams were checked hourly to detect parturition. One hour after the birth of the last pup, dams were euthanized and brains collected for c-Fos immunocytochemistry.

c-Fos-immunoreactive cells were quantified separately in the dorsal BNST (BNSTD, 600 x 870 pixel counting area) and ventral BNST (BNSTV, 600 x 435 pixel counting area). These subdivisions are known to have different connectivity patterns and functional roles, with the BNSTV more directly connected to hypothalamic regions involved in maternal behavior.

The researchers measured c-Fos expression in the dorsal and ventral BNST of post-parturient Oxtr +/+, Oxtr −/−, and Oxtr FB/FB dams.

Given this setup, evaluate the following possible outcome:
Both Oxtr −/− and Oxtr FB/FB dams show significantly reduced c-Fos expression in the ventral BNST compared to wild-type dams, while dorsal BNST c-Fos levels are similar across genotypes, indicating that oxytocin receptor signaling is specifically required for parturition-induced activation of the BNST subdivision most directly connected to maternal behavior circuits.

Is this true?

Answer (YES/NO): NO